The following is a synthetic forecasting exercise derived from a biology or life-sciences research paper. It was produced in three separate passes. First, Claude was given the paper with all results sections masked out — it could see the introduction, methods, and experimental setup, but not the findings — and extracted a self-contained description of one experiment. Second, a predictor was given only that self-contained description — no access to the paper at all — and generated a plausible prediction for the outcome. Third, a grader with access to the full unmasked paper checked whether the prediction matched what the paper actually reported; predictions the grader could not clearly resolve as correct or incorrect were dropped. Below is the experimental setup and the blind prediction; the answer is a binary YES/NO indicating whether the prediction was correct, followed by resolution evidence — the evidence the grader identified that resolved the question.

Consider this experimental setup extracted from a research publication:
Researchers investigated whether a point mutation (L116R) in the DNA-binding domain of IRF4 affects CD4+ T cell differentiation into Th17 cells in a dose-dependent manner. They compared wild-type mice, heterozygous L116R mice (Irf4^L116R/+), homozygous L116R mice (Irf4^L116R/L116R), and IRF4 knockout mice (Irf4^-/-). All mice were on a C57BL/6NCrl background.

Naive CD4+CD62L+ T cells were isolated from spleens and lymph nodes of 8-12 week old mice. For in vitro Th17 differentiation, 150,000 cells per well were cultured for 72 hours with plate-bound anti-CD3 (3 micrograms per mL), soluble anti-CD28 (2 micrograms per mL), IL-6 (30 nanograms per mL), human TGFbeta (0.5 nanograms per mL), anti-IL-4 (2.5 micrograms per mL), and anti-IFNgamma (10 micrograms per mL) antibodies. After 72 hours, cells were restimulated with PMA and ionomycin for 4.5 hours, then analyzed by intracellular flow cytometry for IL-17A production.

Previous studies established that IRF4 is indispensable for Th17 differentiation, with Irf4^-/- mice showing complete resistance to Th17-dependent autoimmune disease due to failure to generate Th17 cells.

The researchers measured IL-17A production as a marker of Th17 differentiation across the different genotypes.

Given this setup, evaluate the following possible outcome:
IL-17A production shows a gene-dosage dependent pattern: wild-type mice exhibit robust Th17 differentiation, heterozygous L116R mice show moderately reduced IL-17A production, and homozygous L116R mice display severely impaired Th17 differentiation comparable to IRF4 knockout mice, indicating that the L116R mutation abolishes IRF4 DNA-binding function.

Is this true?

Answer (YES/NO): NO